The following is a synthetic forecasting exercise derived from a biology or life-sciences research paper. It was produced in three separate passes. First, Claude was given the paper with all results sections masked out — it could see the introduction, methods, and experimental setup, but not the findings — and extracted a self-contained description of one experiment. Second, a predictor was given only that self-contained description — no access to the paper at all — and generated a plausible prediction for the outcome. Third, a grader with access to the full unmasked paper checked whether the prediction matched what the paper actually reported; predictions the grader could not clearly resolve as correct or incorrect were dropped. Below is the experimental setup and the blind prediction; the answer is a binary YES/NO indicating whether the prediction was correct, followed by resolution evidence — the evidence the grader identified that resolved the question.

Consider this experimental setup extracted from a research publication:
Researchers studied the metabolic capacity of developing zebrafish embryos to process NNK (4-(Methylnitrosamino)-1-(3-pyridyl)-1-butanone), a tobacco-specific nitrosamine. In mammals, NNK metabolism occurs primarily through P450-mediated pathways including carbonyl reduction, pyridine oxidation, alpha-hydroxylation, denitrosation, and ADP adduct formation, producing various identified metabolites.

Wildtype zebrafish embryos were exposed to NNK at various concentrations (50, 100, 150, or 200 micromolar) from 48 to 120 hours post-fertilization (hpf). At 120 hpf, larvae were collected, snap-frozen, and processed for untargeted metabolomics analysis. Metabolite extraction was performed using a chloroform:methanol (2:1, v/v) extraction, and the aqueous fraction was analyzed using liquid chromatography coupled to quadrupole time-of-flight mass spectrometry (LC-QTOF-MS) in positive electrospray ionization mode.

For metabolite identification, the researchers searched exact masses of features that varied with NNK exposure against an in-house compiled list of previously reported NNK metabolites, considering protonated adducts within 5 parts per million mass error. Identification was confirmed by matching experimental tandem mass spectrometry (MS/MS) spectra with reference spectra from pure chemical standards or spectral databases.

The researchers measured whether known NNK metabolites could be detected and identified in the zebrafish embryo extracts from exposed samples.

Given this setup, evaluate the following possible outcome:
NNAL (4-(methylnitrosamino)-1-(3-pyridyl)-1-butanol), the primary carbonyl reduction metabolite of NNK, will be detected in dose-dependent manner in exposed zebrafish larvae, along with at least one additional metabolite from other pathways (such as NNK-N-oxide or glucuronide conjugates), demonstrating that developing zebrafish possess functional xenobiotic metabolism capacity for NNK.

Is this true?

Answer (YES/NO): NO